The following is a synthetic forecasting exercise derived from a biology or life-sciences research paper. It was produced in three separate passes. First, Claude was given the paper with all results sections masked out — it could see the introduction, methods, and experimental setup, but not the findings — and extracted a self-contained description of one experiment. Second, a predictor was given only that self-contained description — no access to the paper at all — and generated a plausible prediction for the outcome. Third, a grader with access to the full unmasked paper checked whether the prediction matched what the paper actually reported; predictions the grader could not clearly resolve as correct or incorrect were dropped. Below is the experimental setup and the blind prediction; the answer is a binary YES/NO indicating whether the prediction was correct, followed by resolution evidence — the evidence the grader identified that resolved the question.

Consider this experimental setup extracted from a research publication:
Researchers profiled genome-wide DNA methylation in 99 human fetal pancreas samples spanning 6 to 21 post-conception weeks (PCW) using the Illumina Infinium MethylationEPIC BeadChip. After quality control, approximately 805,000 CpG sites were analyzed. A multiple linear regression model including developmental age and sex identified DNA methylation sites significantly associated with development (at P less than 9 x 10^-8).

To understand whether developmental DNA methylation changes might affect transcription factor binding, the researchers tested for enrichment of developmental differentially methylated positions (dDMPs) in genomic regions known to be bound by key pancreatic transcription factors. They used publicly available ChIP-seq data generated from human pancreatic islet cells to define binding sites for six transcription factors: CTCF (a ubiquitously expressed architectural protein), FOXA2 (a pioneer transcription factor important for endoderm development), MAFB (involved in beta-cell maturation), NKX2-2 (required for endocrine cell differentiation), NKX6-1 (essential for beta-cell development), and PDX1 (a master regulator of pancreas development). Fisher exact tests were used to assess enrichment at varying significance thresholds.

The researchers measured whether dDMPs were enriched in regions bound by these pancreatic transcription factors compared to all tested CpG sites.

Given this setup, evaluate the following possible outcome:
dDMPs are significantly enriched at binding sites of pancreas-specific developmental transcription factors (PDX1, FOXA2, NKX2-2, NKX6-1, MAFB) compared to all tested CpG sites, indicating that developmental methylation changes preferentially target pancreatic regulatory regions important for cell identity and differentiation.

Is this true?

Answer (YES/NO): NO